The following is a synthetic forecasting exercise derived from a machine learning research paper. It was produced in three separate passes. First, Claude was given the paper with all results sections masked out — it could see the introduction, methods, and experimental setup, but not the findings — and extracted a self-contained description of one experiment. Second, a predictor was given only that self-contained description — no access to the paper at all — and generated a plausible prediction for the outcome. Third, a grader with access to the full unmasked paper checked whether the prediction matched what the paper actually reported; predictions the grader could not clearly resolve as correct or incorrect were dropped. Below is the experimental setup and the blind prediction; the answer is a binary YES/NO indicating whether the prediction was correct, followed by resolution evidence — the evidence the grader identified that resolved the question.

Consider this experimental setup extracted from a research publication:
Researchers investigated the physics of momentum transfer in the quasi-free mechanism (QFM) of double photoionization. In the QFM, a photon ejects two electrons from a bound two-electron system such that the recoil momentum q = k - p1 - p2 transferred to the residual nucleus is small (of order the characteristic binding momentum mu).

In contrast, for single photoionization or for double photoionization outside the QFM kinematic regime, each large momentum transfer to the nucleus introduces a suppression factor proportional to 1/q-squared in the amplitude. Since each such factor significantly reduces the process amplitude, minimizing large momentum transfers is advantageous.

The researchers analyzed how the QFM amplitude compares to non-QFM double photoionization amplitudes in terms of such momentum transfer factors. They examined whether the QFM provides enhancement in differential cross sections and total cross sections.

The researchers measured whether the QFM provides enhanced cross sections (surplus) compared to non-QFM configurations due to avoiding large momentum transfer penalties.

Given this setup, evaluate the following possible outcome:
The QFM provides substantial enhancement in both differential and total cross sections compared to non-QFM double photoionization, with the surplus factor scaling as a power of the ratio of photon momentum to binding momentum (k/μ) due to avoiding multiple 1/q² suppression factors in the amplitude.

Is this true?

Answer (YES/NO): NO